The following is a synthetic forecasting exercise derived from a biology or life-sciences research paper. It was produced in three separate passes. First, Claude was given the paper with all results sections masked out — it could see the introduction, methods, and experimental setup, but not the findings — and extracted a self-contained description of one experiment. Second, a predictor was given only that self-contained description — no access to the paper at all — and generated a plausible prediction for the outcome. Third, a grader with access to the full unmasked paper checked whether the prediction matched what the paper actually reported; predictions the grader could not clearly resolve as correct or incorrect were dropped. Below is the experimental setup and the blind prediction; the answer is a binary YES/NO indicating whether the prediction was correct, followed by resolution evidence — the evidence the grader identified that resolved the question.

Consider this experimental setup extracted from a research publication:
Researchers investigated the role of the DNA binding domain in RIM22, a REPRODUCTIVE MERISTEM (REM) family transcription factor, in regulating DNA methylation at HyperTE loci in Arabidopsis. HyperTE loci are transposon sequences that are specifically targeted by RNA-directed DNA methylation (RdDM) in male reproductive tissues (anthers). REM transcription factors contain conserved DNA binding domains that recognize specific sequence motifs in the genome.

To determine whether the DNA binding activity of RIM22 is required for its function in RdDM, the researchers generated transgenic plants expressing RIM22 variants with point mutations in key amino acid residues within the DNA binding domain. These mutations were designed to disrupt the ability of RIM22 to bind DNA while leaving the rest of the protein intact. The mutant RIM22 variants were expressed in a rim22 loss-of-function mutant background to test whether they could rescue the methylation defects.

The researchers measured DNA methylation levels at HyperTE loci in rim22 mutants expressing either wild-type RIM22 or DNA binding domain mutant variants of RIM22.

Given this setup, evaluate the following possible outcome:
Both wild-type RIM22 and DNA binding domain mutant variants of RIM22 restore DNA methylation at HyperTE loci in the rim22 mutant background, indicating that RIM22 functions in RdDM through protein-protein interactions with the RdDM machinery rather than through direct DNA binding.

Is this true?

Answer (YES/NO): NO